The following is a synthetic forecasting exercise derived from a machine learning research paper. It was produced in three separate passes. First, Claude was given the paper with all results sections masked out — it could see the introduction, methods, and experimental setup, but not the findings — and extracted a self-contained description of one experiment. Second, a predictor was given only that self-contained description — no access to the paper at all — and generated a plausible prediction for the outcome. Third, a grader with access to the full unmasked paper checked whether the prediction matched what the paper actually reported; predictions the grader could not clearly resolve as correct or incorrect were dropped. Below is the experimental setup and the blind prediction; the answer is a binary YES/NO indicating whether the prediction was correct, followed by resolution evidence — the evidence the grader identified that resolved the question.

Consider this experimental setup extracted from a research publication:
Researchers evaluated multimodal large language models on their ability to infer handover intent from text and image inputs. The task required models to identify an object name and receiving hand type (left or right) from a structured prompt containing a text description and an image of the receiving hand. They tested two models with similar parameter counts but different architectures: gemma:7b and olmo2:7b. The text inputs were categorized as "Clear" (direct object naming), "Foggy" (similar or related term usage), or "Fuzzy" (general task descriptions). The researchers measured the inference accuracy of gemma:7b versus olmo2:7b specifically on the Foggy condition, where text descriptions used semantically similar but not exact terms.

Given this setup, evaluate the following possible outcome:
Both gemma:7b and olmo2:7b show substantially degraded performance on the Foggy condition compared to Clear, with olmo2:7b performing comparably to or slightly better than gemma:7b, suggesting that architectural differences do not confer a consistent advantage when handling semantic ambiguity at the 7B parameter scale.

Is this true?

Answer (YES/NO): NO